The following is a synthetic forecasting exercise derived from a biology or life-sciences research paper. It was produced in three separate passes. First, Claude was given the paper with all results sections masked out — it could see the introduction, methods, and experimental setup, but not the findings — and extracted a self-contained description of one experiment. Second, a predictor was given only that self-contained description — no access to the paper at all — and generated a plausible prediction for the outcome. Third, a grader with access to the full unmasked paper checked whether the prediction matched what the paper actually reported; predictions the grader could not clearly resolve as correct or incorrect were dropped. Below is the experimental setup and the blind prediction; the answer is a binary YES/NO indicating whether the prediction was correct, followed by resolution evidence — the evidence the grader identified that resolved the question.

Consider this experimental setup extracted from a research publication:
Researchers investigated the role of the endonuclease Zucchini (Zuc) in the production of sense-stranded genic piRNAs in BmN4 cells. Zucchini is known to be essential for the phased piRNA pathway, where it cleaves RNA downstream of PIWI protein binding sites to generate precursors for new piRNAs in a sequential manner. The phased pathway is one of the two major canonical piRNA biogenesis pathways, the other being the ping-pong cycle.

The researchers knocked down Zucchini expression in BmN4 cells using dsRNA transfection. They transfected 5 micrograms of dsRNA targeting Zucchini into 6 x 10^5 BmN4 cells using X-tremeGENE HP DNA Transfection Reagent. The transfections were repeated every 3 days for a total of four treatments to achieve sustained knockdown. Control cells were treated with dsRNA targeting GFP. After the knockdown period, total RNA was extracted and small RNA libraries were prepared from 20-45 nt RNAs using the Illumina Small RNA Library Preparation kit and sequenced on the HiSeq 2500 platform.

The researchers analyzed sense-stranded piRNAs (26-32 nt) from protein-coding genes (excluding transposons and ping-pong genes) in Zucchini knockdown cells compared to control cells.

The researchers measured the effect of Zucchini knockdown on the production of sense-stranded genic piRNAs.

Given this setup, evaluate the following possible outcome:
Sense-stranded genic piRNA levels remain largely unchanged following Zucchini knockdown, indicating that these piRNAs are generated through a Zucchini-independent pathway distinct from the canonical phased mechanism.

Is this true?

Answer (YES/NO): NO